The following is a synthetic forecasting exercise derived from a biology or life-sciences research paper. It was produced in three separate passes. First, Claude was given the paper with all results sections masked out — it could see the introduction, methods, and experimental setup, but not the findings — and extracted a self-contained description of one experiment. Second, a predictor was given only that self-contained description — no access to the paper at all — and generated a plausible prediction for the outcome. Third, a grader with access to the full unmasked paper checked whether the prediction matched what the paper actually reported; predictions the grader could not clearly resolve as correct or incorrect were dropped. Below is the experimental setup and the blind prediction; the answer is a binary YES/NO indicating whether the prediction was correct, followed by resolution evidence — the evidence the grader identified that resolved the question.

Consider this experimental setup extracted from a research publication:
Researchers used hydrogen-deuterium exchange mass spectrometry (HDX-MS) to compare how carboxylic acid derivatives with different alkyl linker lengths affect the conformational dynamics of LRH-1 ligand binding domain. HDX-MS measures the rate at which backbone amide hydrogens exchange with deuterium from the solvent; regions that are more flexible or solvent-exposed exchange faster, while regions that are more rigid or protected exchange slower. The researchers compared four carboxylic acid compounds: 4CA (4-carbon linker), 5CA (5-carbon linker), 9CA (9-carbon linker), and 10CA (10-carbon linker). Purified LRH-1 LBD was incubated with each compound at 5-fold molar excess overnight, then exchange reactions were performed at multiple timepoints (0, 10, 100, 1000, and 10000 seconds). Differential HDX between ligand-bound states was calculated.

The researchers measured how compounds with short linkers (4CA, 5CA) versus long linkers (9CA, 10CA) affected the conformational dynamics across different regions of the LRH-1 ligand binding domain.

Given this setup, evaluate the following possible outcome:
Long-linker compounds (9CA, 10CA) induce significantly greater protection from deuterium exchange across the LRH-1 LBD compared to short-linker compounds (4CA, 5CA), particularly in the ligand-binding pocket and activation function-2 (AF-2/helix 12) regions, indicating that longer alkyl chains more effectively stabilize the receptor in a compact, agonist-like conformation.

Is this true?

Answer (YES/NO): NO